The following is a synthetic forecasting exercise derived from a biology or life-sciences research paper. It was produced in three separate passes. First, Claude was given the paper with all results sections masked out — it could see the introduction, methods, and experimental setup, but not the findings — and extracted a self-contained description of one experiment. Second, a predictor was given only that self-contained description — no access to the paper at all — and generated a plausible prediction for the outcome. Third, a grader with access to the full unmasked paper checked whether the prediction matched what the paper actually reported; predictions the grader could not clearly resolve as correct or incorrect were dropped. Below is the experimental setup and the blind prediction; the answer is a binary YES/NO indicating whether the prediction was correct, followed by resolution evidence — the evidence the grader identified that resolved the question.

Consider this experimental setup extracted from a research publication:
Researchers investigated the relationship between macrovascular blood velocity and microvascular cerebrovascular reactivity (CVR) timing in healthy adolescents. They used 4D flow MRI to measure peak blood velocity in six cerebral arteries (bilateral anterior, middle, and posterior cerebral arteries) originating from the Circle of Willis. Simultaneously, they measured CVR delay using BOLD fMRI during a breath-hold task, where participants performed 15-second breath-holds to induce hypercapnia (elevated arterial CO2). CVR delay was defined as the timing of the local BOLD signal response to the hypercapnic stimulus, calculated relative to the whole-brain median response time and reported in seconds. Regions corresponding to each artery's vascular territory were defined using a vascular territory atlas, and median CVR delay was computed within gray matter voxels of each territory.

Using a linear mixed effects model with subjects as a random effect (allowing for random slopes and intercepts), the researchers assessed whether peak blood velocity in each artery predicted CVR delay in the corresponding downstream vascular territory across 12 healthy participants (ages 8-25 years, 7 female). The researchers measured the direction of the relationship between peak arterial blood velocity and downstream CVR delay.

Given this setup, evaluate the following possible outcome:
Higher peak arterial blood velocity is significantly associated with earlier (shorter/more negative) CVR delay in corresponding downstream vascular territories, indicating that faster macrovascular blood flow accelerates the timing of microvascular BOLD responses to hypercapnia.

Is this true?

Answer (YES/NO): YES